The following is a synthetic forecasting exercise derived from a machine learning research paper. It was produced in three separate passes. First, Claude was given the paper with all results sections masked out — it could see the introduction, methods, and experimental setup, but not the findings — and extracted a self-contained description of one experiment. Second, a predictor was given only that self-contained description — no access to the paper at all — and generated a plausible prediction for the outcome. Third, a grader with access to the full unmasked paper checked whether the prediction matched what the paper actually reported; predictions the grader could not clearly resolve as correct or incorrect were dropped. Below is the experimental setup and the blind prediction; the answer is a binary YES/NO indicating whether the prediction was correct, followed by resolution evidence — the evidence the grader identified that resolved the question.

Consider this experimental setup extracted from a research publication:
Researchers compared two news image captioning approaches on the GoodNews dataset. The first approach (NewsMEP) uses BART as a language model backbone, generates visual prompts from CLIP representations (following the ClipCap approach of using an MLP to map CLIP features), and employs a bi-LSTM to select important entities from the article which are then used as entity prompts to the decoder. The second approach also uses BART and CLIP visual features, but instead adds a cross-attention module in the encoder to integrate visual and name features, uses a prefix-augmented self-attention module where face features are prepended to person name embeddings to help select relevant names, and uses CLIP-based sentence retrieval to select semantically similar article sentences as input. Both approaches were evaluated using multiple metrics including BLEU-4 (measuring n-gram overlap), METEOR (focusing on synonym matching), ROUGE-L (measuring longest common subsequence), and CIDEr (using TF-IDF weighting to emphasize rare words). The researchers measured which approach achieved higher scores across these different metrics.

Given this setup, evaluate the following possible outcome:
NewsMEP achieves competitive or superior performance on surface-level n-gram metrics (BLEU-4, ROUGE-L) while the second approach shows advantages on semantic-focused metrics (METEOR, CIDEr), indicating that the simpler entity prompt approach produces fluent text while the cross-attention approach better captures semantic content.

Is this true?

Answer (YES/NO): NO